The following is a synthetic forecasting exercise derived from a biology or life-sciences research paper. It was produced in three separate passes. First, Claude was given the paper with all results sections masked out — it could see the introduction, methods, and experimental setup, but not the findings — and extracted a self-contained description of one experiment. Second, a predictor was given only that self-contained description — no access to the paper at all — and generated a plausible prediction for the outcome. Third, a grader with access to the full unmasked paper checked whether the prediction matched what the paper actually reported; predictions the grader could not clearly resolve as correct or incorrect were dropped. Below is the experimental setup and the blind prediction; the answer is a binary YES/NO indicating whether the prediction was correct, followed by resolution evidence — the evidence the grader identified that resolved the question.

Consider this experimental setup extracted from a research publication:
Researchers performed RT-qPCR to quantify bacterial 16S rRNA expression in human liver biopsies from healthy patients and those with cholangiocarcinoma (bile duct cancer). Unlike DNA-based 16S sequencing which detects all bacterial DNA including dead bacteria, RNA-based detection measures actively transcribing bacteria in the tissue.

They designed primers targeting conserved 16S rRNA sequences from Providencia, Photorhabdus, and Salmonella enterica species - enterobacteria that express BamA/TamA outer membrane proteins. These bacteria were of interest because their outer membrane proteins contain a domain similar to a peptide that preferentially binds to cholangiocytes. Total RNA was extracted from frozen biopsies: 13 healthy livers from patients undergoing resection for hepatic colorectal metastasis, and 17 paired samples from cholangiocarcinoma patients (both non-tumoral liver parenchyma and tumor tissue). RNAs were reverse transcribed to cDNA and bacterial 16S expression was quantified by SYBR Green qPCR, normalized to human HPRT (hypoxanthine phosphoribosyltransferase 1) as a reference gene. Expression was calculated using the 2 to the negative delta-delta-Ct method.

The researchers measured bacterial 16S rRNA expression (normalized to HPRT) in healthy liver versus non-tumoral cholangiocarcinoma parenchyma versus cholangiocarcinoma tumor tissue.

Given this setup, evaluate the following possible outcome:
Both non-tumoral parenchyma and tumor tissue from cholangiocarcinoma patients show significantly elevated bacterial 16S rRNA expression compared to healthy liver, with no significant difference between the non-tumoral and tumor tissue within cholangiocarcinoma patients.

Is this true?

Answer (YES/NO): NO